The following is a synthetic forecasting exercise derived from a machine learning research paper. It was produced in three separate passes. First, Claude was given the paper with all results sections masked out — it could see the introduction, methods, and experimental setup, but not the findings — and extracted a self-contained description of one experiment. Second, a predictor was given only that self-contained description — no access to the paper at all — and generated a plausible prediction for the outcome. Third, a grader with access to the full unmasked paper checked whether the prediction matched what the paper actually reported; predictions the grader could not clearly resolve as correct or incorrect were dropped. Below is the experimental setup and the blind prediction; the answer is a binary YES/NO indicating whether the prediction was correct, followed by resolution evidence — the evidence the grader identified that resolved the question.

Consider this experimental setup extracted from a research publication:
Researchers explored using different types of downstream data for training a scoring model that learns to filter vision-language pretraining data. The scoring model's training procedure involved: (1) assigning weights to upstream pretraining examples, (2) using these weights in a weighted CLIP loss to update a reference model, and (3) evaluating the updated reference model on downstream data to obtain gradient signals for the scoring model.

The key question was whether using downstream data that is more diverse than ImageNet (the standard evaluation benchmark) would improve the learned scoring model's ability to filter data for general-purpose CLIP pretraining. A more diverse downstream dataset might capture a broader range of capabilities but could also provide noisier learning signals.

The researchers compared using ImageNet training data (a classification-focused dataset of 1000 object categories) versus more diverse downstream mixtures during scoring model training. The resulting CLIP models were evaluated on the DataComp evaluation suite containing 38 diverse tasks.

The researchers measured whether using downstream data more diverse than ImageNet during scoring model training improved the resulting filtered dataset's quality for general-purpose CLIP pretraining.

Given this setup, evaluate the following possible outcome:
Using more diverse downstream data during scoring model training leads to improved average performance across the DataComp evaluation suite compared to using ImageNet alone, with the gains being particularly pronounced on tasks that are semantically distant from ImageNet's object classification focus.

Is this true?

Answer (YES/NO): NO